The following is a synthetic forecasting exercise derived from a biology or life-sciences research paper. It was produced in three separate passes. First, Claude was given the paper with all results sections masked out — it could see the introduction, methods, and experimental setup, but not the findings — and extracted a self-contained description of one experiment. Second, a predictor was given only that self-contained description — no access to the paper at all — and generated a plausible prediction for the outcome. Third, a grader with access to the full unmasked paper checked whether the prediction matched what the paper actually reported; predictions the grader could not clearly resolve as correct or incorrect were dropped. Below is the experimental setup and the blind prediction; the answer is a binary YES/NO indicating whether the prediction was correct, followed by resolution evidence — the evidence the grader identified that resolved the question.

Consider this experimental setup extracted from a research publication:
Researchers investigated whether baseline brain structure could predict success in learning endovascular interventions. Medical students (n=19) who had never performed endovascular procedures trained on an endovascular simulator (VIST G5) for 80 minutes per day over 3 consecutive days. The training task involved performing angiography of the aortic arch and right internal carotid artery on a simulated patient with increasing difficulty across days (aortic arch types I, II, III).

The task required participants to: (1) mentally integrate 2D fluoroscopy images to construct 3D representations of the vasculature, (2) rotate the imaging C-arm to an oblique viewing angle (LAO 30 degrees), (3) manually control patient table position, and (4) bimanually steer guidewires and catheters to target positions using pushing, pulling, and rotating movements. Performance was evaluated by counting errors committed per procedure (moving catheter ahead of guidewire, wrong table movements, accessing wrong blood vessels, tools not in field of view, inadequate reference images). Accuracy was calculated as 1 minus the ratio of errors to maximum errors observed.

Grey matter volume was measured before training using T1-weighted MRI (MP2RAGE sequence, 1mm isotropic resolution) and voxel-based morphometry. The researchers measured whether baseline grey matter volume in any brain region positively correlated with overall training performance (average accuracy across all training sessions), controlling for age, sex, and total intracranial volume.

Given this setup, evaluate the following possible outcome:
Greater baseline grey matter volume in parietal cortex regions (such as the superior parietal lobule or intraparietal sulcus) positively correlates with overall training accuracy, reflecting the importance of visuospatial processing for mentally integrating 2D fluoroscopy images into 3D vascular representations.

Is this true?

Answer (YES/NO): NO